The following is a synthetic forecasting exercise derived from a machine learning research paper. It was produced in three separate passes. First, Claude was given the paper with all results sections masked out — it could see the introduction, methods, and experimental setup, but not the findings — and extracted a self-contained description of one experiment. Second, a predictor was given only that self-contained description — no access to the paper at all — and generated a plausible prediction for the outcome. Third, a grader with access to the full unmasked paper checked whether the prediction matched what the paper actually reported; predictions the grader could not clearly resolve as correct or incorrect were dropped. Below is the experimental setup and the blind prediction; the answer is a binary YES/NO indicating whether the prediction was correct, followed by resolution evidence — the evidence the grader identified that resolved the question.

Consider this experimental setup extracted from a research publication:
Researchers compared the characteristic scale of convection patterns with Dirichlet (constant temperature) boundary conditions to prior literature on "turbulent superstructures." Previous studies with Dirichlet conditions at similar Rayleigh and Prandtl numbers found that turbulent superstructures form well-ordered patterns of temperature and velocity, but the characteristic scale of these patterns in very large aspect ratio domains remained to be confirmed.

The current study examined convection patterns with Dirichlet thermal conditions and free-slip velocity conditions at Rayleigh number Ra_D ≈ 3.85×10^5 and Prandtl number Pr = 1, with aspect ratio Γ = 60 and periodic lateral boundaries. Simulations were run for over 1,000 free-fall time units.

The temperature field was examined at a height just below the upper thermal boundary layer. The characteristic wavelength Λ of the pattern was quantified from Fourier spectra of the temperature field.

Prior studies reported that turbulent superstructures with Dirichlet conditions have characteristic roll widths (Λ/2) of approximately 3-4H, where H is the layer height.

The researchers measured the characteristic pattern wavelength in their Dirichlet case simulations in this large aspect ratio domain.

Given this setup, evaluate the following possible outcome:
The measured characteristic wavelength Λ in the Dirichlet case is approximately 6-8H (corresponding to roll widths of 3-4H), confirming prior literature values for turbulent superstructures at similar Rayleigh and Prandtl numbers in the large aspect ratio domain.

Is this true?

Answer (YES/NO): YES